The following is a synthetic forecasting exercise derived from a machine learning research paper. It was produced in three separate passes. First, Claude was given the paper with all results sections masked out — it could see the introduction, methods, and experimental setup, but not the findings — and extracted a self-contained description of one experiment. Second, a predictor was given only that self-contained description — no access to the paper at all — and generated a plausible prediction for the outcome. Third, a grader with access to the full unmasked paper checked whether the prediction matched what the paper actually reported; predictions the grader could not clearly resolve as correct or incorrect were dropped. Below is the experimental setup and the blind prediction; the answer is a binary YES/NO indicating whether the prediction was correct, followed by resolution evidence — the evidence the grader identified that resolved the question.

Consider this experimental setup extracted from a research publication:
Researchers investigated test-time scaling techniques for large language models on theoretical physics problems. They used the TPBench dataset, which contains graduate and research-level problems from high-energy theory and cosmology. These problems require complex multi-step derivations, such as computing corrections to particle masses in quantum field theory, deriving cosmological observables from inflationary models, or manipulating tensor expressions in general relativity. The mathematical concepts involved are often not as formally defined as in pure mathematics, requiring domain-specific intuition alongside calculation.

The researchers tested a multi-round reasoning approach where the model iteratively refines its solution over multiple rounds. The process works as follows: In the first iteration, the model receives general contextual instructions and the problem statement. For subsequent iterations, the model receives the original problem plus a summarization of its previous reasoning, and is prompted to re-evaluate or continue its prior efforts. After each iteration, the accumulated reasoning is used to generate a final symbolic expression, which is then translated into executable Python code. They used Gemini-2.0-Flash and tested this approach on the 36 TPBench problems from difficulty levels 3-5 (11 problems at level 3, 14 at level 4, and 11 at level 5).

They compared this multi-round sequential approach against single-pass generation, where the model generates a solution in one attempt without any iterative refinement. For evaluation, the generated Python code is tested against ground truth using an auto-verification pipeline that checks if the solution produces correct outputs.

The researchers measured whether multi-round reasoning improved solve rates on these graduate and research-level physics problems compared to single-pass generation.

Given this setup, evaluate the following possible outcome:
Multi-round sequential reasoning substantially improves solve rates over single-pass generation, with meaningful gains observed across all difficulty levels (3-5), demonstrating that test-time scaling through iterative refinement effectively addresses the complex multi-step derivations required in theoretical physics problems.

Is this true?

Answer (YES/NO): NO